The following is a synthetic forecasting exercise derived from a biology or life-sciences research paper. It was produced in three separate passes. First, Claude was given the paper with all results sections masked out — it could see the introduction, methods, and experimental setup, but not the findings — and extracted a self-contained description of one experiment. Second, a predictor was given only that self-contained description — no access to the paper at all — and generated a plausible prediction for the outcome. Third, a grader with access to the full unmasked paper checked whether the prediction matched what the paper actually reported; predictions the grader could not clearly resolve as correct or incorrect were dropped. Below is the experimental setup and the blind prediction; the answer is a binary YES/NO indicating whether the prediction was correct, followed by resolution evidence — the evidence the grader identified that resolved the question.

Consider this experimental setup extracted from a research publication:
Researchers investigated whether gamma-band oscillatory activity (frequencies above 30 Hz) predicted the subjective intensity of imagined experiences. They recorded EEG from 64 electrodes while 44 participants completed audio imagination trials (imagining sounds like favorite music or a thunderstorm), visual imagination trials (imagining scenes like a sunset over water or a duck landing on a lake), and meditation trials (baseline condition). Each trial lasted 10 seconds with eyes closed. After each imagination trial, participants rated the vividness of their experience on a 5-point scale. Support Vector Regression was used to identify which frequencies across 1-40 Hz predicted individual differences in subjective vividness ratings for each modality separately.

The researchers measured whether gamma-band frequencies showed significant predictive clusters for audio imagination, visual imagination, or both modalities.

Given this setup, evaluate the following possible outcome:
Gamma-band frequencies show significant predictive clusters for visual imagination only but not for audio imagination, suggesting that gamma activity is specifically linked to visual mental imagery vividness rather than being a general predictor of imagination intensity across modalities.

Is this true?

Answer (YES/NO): NO